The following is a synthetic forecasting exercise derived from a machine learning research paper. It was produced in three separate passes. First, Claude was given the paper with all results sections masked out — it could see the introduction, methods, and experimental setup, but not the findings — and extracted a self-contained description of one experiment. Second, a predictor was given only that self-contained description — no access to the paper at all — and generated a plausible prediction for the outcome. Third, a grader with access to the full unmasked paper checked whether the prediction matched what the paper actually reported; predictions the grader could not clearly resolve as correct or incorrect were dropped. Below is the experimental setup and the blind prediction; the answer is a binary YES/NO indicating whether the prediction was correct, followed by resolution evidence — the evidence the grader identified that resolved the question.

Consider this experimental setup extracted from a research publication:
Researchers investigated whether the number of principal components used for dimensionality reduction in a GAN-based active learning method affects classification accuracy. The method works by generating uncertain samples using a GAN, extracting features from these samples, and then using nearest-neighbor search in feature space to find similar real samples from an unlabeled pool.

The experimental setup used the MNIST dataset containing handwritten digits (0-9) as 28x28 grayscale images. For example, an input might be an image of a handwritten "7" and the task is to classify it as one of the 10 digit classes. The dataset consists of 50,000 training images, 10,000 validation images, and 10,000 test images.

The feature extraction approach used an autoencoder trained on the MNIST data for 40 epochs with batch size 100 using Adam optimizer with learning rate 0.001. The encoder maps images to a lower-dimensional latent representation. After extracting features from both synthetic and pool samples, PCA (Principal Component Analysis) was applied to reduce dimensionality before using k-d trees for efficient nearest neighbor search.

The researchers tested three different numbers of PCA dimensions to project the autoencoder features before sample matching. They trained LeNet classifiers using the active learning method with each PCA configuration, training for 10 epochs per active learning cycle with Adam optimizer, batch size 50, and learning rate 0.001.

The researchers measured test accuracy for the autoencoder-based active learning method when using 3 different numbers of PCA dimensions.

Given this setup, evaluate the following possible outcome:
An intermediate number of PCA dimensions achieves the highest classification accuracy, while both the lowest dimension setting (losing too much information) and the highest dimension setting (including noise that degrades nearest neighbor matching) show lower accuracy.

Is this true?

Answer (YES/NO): NO